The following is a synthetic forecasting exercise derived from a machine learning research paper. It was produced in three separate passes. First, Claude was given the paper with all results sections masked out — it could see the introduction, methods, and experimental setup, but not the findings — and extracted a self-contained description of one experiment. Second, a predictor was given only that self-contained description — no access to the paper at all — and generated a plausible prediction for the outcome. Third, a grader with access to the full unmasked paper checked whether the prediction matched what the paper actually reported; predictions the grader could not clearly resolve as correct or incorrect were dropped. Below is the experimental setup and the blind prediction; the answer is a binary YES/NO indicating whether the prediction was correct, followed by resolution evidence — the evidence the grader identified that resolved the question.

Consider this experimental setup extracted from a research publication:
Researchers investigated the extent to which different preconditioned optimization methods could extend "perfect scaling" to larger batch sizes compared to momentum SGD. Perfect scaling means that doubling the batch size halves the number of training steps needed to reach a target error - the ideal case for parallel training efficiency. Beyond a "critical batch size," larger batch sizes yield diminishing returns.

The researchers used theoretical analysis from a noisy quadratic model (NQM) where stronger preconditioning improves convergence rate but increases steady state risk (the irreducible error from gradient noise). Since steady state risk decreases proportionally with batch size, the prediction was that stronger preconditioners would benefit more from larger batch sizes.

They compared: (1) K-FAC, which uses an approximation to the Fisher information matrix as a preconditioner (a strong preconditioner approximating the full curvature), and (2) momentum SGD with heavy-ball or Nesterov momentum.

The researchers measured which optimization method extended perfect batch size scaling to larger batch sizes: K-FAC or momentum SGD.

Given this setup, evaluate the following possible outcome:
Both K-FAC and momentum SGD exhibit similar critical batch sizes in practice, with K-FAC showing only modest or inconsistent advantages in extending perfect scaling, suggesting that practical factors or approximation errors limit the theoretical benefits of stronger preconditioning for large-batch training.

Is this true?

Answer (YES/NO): NO